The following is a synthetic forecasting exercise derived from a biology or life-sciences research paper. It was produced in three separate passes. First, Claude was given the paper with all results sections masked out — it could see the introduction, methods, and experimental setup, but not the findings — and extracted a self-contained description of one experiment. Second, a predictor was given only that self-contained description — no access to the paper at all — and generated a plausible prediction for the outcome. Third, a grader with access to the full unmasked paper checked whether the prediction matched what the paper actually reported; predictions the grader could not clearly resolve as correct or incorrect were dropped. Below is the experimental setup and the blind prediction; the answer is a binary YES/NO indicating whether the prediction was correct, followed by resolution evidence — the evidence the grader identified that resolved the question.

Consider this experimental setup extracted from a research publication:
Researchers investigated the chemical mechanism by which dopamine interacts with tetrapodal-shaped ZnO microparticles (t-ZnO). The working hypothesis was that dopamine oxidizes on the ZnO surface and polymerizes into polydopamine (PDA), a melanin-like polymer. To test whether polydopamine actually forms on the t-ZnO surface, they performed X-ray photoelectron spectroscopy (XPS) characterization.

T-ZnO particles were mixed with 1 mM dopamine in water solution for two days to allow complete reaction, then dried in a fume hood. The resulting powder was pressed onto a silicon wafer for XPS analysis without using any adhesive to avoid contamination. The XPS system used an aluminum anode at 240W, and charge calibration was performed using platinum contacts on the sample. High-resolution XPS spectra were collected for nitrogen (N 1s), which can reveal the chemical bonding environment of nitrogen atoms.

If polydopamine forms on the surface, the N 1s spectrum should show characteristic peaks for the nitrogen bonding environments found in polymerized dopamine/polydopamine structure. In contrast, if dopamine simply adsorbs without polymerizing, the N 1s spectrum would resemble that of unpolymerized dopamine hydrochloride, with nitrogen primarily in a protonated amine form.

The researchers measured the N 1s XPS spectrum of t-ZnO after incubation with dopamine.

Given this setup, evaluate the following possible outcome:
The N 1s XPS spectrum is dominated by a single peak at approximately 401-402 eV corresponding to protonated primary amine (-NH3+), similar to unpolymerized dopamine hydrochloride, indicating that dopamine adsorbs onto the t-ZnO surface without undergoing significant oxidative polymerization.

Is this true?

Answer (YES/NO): NO